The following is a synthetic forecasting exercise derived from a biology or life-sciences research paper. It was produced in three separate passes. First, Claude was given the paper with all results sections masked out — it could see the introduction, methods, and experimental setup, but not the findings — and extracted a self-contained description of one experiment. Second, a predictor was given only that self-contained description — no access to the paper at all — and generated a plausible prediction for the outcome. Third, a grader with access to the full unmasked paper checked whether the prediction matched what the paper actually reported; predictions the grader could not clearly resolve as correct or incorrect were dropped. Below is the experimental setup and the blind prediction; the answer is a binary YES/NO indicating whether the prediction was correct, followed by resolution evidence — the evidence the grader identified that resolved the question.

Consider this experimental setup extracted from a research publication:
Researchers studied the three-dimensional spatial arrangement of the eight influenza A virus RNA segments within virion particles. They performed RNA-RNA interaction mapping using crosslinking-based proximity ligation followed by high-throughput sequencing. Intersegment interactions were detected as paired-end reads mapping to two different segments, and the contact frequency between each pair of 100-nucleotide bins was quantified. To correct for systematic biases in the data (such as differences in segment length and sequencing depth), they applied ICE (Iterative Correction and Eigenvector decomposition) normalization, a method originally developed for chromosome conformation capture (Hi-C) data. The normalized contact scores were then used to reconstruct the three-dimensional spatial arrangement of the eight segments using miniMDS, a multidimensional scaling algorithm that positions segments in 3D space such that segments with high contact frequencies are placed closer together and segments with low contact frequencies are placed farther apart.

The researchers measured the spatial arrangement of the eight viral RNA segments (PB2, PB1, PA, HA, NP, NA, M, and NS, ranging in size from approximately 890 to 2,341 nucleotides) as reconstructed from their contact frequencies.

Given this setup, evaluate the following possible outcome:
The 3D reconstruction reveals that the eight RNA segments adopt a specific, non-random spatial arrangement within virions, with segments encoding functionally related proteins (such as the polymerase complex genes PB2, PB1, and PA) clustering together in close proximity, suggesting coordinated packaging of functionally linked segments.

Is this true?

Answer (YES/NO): NO